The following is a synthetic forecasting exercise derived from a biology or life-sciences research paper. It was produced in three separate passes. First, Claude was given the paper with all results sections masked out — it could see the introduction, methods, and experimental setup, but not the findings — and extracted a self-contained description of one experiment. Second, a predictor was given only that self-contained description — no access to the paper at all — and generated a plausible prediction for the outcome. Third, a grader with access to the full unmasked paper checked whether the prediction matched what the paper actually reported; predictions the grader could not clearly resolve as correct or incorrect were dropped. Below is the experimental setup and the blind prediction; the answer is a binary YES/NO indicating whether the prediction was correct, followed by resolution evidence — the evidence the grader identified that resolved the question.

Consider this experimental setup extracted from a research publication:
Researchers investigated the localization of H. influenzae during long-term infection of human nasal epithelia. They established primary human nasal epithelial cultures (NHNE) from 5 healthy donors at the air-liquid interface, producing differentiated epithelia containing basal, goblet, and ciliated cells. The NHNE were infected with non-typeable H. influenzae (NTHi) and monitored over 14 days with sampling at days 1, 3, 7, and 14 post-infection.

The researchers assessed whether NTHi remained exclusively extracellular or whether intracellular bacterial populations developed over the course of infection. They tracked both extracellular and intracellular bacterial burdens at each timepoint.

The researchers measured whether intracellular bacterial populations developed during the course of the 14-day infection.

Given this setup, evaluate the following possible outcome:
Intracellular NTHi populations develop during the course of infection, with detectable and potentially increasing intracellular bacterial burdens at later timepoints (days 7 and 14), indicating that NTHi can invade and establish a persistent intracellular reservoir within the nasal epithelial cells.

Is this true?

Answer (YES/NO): YES